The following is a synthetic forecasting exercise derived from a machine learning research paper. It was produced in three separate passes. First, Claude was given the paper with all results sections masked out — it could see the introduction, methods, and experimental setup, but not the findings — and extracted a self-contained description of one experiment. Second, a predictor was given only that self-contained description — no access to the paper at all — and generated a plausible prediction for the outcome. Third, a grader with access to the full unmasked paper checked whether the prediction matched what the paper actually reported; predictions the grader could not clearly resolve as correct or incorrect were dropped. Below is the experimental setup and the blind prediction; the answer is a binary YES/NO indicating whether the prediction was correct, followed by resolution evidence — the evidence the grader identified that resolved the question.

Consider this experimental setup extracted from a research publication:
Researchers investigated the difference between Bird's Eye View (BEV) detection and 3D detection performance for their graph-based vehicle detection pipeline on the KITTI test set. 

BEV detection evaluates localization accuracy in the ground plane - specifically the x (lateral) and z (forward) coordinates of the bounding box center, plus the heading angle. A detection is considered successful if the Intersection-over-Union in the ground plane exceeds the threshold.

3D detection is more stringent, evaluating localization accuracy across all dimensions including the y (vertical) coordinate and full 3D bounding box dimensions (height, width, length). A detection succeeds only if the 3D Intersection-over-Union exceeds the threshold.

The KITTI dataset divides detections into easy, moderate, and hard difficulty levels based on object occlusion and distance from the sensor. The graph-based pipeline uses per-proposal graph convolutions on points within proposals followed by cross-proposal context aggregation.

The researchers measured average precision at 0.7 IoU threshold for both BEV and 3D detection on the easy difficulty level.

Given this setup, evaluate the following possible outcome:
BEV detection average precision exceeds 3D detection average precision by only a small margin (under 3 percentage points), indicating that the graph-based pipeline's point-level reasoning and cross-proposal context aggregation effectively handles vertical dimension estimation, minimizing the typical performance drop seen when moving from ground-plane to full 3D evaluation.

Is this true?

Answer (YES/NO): NO